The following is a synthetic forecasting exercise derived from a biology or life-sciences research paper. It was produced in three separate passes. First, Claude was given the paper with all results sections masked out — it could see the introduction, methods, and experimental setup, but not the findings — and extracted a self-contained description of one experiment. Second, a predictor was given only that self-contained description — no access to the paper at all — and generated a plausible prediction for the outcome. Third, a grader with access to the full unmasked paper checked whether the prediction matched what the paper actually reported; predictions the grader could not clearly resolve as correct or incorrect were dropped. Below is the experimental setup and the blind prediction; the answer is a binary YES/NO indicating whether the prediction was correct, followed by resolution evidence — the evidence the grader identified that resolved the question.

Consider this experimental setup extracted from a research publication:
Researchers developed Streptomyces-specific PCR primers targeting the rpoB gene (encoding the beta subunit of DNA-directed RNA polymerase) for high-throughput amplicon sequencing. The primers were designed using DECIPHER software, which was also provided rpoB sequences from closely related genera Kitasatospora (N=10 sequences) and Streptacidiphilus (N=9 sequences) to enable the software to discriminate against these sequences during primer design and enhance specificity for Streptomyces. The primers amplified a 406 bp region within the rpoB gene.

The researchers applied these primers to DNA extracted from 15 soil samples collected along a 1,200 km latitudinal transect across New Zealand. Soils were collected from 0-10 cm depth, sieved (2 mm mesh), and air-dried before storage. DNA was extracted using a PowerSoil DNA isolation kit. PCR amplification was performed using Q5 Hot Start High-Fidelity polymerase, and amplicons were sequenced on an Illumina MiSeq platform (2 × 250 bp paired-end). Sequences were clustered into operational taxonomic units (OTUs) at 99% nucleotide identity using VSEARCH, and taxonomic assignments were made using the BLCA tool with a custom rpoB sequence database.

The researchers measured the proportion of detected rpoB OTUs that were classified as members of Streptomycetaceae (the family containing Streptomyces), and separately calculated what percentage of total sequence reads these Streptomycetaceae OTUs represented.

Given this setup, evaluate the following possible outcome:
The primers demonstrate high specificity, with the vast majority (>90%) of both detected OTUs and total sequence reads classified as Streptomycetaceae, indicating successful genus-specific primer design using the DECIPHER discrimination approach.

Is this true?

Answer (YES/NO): NO